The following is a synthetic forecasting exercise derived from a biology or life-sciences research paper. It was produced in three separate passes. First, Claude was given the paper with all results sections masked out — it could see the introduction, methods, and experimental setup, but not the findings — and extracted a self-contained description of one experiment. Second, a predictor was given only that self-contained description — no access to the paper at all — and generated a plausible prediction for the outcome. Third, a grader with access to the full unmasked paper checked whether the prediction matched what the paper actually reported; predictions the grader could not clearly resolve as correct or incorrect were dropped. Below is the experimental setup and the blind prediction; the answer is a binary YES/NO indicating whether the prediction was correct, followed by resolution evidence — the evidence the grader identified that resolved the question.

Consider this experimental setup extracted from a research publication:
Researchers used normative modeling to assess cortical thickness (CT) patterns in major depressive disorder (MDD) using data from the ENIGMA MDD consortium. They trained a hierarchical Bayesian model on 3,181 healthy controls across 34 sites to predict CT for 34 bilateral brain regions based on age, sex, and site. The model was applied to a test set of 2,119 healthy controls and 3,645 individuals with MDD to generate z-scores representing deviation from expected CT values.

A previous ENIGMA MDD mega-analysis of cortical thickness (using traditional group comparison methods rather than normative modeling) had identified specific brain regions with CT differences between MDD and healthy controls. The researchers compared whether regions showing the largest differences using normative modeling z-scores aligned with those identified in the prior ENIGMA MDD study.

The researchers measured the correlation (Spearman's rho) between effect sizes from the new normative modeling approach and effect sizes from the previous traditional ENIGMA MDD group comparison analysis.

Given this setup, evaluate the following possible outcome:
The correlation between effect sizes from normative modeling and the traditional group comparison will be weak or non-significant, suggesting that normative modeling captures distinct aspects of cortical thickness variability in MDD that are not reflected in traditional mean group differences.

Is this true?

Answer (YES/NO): NO